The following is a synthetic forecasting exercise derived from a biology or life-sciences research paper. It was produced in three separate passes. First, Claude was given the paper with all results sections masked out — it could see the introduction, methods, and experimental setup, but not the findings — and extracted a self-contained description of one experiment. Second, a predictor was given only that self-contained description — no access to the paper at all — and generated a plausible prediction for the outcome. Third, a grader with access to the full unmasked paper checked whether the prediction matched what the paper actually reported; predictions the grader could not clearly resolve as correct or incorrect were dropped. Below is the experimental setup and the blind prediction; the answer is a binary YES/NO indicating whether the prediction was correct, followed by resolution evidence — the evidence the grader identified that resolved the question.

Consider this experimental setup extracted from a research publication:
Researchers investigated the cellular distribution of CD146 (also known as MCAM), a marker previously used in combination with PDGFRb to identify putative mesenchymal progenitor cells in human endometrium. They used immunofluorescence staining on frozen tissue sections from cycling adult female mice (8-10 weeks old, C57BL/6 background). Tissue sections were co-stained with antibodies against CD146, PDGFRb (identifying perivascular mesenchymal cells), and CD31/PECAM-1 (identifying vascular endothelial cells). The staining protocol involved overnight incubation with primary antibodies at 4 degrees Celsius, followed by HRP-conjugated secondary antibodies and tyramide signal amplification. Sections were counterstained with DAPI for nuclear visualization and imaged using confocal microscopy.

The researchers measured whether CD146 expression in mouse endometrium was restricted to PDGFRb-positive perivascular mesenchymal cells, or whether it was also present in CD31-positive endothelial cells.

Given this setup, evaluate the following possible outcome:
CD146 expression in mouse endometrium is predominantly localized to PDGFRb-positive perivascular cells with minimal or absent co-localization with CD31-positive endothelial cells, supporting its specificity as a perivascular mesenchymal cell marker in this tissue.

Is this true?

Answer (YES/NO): NO